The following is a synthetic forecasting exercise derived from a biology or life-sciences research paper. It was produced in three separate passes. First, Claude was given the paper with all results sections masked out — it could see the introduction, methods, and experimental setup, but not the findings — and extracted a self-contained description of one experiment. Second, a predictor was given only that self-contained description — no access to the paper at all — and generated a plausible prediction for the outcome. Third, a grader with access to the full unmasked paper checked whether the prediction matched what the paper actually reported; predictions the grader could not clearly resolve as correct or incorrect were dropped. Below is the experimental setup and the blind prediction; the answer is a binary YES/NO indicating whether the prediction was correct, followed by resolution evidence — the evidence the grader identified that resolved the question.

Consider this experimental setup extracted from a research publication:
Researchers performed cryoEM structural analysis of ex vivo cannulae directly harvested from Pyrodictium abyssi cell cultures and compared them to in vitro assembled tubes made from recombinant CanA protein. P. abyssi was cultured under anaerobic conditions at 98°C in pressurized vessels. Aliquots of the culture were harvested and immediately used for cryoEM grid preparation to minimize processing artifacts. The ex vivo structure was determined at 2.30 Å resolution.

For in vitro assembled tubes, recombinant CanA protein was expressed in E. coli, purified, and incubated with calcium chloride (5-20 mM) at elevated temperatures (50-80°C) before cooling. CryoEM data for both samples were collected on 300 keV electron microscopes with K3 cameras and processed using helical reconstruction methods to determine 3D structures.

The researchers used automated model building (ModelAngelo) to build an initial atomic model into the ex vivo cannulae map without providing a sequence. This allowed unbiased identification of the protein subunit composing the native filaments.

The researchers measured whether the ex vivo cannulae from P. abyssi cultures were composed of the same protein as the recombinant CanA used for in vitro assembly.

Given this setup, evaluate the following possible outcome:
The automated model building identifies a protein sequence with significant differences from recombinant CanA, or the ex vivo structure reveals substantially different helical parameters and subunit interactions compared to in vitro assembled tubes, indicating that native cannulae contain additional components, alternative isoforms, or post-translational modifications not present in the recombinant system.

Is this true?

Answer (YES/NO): YES